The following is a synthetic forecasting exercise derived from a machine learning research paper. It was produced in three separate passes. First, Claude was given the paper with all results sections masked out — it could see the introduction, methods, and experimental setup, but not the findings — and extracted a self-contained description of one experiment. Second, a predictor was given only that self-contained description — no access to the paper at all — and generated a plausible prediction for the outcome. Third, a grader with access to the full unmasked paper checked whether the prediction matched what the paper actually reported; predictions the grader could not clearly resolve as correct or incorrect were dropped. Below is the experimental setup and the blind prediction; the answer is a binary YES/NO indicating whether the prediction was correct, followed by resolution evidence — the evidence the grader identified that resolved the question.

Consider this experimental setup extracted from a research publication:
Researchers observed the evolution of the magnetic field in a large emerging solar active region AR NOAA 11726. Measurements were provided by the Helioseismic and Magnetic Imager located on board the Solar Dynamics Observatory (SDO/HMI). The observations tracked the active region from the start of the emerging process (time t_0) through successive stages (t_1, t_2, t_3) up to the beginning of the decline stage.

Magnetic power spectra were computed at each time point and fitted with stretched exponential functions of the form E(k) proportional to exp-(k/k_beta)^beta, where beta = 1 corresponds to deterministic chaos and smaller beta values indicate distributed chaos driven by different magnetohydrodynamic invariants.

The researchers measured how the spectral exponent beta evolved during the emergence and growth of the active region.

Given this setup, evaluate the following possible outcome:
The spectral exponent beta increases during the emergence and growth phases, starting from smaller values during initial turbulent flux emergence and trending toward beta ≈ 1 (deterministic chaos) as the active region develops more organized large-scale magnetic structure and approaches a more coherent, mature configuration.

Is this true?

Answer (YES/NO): NO